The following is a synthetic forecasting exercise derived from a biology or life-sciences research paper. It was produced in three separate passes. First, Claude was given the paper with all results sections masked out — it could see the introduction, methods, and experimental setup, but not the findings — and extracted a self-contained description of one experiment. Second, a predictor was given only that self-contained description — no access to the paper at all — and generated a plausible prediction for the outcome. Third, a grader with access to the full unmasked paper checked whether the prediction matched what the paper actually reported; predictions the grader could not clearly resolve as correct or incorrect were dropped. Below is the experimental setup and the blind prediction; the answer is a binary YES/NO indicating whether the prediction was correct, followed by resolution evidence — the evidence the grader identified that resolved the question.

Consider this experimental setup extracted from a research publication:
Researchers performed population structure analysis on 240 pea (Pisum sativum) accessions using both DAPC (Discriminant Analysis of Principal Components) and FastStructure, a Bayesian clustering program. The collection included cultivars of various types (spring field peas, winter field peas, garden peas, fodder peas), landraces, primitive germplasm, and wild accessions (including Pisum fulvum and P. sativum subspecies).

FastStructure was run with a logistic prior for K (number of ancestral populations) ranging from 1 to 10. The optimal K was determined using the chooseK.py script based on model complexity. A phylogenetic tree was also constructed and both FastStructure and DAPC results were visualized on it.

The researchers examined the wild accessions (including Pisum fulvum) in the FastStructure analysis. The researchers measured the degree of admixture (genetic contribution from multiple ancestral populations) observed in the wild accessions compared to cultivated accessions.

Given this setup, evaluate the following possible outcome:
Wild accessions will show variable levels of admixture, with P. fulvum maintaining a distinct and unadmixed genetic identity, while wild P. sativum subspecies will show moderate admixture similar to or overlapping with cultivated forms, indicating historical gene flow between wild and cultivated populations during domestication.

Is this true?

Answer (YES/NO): NO